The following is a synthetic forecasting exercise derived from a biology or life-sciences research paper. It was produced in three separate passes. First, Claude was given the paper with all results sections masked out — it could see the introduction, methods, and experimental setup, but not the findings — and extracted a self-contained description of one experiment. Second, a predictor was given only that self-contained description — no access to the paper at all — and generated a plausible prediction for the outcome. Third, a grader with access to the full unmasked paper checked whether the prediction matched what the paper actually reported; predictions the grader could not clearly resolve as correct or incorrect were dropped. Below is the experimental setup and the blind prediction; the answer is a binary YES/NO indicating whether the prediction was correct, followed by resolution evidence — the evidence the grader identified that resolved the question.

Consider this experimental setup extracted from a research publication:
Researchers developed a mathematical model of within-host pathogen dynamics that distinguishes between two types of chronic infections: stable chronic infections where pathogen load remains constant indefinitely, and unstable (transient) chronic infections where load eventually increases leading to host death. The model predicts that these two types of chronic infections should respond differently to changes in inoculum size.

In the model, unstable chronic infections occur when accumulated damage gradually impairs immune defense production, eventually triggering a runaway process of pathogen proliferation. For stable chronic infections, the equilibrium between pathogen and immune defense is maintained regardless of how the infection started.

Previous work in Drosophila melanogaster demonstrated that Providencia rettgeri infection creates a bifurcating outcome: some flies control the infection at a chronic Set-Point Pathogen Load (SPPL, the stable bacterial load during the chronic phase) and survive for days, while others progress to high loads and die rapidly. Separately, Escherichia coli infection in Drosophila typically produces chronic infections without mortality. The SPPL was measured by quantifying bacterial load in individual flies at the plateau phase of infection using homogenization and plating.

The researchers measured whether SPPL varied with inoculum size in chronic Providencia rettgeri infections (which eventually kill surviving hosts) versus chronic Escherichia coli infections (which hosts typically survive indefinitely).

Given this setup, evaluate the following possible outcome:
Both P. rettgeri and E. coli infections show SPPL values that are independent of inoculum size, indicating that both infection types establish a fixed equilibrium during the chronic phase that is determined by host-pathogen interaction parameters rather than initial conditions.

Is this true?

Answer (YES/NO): NO